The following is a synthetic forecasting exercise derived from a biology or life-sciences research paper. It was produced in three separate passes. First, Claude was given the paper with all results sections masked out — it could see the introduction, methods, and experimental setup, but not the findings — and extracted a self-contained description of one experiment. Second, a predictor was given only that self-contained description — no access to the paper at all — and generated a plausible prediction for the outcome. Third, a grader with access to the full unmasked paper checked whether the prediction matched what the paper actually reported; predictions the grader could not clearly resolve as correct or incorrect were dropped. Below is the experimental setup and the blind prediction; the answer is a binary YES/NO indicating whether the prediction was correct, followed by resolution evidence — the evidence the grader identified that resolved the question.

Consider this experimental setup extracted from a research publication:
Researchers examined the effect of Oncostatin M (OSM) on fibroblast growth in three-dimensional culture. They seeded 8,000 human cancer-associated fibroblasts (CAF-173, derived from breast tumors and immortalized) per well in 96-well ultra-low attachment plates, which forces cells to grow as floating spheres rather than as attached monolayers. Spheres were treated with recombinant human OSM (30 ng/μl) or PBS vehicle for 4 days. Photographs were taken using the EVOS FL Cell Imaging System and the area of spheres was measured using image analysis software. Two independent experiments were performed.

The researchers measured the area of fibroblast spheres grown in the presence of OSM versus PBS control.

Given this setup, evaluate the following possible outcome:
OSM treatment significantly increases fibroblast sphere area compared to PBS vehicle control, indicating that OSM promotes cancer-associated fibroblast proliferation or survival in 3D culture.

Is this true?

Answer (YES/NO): YES